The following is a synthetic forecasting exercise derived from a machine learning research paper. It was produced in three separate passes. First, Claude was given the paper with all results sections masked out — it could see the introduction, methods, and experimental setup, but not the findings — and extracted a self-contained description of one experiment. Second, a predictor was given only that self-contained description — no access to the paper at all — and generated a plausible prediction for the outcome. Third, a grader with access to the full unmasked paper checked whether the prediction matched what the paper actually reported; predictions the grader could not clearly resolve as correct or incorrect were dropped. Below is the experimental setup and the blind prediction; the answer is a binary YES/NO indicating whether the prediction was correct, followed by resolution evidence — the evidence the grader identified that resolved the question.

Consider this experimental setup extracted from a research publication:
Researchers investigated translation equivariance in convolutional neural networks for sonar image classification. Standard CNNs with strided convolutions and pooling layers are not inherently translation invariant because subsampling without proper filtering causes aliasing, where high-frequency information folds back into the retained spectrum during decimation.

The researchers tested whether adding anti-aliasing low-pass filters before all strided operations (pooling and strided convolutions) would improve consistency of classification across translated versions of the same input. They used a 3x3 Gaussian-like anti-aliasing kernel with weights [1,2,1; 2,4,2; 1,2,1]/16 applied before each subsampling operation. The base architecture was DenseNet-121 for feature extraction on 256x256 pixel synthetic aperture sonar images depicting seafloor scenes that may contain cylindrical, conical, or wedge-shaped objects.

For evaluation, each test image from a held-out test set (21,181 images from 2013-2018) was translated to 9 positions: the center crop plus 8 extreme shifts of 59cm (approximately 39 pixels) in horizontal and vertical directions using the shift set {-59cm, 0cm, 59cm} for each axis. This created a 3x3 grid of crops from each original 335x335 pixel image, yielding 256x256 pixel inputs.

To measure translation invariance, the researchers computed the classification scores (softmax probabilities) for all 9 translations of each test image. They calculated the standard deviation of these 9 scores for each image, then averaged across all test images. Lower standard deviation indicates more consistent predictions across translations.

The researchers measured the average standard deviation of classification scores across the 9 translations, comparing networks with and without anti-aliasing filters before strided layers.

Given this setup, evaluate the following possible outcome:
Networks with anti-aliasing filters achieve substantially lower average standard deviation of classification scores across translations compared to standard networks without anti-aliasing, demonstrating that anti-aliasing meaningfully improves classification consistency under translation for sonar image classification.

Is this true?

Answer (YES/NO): NO